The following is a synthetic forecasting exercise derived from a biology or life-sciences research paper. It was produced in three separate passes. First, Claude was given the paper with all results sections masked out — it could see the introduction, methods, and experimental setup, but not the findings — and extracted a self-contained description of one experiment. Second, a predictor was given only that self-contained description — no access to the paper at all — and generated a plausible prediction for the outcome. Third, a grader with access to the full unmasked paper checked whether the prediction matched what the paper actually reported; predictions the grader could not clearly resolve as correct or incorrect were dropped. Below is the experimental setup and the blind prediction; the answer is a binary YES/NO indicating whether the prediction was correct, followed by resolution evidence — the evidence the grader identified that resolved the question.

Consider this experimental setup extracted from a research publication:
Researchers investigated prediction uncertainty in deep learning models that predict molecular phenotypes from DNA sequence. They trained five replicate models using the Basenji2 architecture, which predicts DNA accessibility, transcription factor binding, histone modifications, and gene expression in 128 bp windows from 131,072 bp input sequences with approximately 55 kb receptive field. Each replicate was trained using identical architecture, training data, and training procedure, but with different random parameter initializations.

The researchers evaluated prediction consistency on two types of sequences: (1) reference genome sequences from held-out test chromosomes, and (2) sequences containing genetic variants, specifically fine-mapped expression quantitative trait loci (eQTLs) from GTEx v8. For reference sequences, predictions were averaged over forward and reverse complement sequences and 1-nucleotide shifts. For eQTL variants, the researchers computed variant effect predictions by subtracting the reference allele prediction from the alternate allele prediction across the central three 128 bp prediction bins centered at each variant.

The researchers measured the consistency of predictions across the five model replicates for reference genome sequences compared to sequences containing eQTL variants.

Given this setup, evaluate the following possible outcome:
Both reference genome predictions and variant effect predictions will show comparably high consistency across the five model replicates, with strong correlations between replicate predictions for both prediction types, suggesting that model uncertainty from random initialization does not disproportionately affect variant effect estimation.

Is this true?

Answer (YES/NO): NO